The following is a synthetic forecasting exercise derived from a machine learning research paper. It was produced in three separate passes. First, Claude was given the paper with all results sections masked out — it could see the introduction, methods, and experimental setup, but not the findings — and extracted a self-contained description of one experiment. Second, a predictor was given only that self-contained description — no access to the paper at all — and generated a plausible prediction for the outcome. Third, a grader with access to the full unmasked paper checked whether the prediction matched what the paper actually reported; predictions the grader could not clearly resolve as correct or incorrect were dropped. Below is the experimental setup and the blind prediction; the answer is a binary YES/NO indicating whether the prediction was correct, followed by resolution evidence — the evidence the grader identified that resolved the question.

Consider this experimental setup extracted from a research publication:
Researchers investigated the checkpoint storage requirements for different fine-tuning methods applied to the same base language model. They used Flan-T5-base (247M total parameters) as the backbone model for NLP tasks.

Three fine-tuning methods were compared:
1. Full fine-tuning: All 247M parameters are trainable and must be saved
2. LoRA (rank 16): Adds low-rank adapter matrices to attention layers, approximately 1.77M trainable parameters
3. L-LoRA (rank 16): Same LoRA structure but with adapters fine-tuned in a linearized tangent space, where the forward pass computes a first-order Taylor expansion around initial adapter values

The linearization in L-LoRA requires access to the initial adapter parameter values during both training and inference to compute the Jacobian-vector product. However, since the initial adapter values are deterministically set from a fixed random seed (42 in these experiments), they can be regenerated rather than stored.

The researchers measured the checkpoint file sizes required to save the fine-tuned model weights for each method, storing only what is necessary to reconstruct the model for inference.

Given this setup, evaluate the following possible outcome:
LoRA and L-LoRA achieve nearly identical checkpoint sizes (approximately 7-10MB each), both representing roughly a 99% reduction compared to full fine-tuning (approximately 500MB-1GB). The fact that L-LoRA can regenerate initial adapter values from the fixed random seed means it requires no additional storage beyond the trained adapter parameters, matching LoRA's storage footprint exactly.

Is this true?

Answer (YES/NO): YES